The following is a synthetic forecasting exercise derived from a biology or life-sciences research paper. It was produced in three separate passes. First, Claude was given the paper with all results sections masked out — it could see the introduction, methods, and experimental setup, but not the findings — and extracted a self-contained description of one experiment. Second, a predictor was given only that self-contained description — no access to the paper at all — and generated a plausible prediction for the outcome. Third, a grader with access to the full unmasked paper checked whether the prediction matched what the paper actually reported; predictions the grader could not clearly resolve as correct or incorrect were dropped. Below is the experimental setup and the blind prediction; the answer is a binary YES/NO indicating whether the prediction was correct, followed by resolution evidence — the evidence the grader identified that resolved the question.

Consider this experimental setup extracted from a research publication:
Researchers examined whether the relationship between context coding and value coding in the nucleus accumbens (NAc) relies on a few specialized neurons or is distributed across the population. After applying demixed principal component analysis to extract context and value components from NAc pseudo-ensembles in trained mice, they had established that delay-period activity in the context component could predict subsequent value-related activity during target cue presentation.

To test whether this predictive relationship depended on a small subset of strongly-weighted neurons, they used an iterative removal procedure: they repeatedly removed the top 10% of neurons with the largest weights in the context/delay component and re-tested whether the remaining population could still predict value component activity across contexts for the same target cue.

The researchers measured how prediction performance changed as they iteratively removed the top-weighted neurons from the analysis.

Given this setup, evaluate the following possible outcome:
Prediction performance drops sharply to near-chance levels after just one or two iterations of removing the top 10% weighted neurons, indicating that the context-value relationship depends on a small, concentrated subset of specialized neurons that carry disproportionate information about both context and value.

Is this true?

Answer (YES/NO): NO